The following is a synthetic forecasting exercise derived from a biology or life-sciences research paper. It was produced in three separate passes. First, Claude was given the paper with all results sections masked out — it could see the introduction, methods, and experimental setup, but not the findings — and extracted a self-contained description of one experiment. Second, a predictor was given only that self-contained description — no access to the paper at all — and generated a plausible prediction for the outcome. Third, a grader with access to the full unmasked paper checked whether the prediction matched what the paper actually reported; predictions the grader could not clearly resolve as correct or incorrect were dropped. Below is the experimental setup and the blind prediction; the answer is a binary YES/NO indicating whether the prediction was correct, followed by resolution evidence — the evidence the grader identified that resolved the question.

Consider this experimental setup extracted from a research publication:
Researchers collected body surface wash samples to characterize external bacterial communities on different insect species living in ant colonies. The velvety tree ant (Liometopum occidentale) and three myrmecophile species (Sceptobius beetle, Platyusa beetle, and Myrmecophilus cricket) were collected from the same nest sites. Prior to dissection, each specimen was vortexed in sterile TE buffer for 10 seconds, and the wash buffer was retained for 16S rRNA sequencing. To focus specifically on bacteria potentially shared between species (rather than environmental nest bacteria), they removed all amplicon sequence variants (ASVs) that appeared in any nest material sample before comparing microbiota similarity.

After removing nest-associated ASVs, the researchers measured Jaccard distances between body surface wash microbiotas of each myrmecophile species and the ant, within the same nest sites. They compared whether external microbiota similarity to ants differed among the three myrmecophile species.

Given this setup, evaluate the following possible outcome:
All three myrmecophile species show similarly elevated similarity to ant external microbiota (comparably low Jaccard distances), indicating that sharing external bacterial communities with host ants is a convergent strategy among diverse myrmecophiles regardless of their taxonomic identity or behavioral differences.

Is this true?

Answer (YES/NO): NO